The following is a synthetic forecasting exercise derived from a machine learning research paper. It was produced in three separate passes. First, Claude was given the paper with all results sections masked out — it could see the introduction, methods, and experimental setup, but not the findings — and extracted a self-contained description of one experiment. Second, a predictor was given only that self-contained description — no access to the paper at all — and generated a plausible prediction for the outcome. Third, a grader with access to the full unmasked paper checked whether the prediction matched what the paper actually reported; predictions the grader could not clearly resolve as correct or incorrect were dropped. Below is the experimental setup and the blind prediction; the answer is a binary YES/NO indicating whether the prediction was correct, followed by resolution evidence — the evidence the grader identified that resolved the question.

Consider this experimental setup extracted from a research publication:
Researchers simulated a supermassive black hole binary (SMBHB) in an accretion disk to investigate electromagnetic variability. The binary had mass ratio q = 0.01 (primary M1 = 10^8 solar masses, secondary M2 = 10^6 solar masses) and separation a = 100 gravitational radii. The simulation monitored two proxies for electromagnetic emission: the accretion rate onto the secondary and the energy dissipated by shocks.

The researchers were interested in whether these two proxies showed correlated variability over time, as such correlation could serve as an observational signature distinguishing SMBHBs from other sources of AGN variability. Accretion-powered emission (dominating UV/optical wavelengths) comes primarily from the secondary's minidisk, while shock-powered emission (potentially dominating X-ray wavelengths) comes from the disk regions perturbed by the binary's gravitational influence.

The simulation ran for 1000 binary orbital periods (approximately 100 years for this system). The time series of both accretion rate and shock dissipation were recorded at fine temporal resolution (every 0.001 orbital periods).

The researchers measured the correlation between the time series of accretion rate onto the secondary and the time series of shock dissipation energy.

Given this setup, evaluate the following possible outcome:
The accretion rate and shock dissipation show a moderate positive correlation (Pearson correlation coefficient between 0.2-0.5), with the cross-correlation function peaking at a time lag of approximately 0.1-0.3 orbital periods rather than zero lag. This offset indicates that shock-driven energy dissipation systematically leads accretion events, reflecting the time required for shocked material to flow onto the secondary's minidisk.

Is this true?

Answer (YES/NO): NO